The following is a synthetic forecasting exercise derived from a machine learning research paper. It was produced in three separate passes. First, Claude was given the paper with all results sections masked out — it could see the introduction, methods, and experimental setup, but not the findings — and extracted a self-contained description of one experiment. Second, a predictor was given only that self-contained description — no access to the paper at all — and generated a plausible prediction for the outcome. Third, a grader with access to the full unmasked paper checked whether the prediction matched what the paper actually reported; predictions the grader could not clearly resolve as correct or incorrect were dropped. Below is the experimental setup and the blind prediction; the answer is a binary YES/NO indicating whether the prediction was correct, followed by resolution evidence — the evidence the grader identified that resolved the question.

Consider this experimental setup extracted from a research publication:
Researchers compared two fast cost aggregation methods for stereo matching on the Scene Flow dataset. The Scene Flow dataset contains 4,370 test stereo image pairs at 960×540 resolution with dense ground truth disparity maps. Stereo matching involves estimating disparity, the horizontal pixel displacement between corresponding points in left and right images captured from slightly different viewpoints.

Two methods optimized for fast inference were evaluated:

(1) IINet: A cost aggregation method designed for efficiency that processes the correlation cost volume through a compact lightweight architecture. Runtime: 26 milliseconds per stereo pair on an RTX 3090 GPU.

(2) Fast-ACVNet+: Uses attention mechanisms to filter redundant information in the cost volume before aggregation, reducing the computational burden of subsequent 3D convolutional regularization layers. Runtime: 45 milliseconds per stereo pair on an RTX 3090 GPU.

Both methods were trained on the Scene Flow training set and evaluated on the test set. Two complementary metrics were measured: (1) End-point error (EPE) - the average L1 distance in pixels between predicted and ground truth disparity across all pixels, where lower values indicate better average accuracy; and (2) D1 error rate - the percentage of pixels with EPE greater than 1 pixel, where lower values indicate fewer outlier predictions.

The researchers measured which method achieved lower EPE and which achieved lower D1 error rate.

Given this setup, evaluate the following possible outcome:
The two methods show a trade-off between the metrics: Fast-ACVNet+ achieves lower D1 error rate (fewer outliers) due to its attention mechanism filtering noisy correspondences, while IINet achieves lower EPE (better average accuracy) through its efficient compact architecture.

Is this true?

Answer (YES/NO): YES